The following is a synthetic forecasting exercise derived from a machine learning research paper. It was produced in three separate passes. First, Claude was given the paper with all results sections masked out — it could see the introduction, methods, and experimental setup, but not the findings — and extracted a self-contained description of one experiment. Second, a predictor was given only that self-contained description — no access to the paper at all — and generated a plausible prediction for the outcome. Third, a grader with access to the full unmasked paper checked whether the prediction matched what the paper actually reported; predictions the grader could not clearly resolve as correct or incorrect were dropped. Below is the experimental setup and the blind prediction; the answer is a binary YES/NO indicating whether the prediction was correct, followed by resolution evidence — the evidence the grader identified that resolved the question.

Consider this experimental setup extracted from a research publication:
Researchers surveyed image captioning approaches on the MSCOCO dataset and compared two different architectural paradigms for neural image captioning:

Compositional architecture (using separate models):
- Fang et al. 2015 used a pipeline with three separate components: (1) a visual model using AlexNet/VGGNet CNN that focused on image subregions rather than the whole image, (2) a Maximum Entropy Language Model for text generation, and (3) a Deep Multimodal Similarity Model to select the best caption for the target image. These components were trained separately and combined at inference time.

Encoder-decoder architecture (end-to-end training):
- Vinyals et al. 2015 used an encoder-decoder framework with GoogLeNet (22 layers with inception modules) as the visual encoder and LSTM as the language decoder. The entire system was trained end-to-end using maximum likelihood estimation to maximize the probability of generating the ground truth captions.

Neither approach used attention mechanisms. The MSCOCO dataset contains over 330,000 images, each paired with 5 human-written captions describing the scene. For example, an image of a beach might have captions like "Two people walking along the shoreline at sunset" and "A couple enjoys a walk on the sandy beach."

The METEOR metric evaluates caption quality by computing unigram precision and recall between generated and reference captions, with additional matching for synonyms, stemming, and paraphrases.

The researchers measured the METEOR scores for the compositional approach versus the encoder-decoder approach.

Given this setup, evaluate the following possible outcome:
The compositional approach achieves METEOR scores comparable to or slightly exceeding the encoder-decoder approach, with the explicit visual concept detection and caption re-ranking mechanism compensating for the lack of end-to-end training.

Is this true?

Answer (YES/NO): NO